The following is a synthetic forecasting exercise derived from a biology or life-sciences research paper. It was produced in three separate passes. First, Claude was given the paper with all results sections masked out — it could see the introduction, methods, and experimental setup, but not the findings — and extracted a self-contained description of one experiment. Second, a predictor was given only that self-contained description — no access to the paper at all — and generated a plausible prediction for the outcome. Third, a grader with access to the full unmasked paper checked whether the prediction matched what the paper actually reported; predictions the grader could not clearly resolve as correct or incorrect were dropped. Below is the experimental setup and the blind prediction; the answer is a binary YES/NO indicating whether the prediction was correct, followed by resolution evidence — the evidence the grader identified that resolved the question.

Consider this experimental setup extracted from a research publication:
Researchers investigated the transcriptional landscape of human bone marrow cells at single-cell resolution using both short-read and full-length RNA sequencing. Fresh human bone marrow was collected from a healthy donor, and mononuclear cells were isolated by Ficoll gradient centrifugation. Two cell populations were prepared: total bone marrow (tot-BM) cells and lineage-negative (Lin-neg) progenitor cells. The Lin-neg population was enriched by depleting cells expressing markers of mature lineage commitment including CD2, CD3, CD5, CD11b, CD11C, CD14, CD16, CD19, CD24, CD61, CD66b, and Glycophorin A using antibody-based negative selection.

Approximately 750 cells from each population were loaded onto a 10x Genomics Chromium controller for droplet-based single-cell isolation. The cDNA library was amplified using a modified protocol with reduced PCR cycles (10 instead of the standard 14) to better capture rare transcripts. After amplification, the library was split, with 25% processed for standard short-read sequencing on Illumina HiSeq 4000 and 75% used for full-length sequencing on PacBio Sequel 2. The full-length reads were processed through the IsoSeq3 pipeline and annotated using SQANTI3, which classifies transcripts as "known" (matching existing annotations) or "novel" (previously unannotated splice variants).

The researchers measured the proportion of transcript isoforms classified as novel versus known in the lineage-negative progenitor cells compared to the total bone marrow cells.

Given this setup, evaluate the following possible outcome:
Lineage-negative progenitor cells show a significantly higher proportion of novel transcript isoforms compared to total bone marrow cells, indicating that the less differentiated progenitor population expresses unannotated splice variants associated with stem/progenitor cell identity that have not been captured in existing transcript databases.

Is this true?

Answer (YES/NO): YES